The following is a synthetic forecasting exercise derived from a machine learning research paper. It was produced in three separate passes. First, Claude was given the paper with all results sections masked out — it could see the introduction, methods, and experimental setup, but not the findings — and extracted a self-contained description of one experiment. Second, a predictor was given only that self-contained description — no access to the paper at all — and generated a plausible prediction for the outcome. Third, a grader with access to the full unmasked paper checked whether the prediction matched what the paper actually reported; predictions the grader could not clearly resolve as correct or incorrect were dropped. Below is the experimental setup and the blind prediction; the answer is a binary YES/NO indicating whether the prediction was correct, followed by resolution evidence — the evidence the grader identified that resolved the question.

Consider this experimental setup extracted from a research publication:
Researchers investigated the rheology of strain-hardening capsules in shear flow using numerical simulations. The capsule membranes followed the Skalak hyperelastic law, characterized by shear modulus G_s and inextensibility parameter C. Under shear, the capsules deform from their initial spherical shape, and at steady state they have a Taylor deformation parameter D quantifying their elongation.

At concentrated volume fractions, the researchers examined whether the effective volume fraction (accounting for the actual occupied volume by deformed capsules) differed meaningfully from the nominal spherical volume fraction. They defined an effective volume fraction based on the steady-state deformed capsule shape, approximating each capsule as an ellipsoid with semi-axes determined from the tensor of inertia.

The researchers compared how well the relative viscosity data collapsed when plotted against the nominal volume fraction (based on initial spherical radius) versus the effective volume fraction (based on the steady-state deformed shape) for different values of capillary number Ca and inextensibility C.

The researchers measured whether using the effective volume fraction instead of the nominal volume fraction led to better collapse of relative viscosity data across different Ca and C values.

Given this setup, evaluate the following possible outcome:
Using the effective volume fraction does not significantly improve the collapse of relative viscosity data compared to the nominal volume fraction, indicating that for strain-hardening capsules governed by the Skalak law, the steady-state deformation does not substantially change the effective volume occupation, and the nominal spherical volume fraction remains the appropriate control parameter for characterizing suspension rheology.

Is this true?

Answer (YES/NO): NO